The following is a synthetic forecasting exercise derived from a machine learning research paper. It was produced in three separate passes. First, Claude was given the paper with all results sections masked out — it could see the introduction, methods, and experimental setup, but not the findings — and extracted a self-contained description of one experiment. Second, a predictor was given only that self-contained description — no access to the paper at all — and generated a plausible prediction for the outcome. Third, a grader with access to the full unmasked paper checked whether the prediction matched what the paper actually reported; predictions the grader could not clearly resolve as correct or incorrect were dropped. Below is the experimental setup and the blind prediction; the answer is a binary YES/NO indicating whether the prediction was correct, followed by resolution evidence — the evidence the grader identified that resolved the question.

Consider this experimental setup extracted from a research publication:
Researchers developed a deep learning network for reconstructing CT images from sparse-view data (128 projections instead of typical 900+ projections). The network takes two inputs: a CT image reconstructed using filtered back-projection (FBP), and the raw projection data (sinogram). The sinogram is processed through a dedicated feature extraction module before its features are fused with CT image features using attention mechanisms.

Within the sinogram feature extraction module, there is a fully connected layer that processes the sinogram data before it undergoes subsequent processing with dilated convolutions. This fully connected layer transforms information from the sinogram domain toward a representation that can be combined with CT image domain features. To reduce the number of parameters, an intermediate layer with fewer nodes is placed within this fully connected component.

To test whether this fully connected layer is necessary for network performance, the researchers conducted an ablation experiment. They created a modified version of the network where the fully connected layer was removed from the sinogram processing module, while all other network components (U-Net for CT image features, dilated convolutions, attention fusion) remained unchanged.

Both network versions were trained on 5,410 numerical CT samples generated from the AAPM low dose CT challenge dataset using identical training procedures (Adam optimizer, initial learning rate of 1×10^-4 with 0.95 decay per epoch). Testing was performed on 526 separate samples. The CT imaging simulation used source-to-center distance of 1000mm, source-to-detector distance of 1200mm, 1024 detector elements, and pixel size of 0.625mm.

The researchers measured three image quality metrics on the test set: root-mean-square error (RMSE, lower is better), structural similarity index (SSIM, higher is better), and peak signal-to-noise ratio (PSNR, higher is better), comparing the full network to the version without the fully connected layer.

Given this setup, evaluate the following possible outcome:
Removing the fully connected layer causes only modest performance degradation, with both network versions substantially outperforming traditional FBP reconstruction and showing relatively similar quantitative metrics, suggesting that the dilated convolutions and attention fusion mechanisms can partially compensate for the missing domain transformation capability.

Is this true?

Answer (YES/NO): NO